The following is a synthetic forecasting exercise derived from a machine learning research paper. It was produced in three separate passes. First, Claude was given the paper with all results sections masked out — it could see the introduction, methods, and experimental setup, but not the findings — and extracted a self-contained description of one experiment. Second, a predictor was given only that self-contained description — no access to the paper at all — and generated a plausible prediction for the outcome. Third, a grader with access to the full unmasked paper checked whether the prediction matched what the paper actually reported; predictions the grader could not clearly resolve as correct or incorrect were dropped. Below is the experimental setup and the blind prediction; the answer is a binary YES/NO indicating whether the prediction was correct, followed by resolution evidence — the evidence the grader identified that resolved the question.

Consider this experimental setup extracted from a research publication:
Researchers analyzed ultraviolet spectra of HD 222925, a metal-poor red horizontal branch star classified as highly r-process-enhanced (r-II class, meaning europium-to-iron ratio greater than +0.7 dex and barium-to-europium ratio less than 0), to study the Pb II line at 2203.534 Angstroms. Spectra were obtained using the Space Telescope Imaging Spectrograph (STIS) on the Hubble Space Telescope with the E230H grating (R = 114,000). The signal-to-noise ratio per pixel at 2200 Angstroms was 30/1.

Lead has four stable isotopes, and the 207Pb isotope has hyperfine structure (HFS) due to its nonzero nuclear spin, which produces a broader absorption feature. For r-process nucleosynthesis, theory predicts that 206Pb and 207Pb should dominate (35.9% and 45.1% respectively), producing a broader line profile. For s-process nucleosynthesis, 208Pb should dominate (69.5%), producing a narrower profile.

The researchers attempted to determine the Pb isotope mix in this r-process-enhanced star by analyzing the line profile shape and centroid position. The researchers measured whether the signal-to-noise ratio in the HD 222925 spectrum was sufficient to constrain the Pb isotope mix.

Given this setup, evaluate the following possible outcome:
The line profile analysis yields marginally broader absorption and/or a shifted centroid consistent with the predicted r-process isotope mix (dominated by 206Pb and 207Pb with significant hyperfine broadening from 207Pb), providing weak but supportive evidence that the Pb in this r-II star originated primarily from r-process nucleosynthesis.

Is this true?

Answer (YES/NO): NO